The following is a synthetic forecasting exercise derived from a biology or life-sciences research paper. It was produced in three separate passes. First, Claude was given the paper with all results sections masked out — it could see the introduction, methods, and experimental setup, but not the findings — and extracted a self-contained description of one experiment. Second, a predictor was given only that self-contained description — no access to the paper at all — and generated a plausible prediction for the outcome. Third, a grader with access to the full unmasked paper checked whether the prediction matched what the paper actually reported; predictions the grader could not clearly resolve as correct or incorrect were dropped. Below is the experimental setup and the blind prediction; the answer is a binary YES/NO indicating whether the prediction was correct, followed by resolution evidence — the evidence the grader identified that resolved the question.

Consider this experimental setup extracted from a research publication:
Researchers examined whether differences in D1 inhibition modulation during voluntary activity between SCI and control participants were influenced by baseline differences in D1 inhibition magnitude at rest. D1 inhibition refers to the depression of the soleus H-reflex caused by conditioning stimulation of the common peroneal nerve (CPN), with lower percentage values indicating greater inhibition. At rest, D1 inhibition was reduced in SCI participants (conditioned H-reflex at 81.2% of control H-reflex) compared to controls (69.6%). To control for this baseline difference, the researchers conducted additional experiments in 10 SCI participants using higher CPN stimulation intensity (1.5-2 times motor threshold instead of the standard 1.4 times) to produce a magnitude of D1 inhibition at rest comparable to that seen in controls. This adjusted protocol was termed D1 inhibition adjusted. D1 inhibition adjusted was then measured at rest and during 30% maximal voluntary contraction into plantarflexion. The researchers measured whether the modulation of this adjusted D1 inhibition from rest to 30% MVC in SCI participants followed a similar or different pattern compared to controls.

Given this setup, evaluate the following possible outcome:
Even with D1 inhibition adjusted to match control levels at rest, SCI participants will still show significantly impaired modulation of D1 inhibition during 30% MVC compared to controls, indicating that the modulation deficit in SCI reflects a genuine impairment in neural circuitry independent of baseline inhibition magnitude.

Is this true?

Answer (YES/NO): YES